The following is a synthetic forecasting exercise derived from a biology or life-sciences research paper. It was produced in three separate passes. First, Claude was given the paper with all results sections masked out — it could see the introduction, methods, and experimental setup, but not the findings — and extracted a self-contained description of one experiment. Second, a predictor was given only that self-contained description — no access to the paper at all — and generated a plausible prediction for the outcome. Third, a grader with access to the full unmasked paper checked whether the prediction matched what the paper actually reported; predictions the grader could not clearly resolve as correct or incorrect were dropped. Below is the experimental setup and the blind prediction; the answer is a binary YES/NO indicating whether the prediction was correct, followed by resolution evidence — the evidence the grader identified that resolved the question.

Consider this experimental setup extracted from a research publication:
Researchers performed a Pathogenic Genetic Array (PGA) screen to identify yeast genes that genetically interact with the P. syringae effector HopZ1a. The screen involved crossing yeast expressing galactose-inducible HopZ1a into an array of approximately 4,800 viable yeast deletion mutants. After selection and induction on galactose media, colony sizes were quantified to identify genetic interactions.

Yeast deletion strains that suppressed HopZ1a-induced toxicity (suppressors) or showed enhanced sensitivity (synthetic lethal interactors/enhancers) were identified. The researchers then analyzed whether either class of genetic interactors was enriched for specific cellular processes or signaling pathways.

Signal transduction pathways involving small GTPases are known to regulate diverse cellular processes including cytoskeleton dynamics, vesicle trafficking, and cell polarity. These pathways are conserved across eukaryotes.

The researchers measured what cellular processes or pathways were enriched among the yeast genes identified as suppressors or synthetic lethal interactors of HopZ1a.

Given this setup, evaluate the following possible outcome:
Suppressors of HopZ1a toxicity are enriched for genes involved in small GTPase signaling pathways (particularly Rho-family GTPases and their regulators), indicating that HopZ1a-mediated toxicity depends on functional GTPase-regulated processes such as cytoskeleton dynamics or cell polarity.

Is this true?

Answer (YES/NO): YES